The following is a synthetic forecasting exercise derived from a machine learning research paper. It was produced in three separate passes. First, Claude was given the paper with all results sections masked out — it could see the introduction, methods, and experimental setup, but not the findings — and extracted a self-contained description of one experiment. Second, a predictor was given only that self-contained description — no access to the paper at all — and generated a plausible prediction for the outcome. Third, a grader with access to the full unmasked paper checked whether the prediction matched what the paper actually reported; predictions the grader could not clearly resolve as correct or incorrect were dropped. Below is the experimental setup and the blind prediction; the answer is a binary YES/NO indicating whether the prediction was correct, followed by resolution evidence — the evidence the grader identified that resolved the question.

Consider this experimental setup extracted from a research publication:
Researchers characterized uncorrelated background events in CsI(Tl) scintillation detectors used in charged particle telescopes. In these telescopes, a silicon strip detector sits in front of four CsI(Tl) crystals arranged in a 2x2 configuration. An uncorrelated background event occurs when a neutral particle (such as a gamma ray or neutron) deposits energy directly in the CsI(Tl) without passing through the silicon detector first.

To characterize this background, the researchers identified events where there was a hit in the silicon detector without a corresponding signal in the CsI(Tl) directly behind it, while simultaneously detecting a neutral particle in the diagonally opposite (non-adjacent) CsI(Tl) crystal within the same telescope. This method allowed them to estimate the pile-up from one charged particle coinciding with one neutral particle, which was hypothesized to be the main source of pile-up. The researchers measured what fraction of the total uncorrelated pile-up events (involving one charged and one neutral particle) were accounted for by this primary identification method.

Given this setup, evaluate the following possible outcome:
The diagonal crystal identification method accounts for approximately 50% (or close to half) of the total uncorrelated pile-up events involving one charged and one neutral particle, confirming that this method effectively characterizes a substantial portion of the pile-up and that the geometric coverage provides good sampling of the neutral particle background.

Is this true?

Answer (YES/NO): NO